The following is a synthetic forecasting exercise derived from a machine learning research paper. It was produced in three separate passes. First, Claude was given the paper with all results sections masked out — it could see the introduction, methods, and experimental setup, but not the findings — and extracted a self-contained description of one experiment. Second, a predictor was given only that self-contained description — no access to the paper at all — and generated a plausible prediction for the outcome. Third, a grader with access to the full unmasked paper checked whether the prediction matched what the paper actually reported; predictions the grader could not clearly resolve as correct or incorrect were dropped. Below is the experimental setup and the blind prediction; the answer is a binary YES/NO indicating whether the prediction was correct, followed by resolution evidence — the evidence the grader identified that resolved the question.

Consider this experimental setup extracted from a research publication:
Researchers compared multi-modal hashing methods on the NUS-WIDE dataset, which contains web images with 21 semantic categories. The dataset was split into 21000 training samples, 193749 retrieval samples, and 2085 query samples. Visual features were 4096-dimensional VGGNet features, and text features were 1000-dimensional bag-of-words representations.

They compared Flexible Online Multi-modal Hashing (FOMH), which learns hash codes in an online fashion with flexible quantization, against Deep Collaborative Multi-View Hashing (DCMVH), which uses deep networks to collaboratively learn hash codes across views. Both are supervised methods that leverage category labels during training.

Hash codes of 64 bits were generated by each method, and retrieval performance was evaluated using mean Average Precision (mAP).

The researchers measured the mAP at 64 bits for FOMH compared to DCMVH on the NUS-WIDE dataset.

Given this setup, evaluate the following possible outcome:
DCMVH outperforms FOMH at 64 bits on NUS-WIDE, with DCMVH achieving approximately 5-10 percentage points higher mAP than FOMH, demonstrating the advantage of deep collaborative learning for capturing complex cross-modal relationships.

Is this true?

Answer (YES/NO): NO